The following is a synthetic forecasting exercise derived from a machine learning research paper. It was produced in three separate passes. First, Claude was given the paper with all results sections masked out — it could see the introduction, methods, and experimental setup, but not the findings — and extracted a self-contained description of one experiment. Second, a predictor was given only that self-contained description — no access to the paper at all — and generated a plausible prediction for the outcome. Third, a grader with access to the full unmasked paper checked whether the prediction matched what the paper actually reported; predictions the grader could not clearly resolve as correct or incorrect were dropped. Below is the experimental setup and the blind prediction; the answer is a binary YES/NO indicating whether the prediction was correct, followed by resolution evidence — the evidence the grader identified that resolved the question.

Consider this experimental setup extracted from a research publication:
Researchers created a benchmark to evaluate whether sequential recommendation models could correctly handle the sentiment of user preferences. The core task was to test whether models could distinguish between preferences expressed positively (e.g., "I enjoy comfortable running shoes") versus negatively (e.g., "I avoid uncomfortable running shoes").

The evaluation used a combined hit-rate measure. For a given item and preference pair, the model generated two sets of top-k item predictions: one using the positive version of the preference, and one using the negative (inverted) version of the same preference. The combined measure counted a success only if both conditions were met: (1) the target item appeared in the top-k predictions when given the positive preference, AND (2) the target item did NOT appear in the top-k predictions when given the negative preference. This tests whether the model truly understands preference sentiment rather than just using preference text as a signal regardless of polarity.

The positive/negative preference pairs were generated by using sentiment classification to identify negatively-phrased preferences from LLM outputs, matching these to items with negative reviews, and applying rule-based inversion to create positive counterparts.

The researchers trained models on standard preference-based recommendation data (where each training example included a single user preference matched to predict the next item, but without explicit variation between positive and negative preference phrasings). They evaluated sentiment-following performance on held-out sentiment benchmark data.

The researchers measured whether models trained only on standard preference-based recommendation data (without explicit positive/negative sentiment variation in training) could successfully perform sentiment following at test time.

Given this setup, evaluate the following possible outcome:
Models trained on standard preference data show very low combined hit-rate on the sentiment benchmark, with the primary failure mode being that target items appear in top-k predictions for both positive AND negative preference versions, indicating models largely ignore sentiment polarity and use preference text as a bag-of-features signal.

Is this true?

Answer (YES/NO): NO